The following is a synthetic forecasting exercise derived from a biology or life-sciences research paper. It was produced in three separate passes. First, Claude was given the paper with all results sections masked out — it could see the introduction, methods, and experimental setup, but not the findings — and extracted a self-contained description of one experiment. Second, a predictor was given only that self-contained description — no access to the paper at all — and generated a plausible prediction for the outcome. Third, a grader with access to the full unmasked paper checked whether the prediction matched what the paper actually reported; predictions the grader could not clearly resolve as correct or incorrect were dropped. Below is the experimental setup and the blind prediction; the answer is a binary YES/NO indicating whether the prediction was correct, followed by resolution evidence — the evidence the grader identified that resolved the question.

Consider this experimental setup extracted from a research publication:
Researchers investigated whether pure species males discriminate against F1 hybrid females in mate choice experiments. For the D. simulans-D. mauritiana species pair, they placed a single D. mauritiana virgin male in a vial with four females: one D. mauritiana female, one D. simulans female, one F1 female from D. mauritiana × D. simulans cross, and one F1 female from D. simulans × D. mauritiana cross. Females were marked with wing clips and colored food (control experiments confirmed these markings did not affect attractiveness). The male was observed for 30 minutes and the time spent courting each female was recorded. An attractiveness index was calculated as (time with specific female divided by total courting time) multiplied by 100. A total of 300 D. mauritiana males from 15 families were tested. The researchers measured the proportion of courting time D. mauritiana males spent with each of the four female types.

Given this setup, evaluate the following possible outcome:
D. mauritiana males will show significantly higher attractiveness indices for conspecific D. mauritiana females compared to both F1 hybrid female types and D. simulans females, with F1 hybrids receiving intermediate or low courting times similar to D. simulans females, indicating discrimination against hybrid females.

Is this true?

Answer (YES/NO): NO